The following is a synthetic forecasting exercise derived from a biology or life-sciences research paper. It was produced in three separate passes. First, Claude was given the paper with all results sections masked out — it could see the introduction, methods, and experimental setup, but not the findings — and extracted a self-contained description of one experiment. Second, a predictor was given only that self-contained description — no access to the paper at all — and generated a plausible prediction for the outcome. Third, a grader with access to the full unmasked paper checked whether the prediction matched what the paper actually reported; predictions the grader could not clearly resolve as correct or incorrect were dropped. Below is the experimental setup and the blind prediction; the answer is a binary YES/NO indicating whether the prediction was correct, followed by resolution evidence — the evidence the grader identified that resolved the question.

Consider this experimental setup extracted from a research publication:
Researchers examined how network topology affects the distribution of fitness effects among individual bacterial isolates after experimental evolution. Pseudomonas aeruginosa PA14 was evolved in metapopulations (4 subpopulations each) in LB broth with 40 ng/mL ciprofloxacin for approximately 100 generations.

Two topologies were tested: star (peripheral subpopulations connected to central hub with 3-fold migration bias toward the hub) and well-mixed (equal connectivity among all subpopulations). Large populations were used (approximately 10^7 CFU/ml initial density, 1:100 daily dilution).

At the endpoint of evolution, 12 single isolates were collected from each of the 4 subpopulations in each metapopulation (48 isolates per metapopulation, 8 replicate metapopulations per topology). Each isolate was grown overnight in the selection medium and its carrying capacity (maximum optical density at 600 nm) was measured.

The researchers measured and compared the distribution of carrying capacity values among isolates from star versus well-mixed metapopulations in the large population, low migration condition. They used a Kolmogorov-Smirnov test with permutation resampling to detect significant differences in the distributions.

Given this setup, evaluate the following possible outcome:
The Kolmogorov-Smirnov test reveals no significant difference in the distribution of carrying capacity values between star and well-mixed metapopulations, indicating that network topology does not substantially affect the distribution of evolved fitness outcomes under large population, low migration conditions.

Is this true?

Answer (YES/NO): NO